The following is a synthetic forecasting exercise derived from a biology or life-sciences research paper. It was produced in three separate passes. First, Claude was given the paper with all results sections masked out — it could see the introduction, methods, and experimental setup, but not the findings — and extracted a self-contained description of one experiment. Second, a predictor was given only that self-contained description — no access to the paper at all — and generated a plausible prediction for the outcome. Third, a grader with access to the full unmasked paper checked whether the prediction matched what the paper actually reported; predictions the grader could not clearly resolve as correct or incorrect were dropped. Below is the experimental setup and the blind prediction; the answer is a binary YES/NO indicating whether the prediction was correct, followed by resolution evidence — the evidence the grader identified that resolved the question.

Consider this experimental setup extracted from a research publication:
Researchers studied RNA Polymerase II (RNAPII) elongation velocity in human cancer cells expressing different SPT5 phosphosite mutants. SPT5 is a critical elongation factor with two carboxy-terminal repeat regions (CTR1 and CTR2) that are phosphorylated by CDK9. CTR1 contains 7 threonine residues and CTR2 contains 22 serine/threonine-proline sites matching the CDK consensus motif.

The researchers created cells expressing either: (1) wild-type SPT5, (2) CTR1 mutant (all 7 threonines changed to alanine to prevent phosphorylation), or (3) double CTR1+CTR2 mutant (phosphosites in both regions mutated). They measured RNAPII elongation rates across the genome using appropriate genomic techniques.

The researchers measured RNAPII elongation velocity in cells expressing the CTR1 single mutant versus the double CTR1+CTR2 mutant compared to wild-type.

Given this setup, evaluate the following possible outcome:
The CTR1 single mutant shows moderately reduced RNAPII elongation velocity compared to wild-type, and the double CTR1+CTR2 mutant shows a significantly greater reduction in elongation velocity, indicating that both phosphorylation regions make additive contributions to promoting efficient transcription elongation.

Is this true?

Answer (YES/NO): NO